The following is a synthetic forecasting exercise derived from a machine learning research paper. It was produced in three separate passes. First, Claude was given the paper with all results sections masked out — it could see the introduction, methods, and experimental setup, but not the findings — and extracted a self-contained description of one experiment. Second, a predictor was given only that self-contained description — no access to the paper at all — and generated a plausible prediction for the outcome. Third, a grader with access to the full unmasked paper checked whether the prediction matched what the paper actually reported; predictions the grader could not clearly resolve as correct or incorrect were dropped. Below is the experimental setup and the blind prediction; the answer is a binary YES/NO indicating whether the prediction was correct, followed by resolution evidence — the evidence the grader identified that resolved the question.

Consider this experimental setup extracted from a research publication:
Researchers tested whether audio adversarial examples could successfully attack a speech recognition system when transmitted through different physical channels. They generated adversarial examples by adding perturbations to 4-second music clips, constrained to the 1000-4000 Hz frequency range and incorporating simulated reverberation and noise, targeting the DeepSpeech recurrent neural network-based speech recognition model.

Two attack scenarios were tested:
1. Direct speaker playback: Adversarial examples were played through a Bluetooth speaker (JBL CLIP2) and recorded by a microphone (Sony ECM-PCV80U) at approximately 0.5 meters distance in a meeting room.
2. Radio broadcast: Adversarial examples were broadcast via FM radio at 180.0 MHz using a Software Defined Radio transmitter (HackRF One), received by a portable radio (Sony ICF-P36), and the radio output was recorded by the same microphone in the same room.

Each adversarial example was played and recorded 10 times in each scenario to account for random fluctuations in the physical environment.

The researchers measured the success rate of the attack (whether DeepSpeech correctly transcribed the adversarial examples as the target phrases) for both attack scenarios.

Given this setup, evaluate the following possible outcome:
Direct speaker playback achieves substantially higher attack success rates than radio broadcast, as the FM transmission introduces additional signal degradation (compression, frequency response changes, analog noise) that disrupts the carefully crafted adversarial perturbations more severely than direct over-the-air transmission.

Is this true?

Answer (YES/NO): NO